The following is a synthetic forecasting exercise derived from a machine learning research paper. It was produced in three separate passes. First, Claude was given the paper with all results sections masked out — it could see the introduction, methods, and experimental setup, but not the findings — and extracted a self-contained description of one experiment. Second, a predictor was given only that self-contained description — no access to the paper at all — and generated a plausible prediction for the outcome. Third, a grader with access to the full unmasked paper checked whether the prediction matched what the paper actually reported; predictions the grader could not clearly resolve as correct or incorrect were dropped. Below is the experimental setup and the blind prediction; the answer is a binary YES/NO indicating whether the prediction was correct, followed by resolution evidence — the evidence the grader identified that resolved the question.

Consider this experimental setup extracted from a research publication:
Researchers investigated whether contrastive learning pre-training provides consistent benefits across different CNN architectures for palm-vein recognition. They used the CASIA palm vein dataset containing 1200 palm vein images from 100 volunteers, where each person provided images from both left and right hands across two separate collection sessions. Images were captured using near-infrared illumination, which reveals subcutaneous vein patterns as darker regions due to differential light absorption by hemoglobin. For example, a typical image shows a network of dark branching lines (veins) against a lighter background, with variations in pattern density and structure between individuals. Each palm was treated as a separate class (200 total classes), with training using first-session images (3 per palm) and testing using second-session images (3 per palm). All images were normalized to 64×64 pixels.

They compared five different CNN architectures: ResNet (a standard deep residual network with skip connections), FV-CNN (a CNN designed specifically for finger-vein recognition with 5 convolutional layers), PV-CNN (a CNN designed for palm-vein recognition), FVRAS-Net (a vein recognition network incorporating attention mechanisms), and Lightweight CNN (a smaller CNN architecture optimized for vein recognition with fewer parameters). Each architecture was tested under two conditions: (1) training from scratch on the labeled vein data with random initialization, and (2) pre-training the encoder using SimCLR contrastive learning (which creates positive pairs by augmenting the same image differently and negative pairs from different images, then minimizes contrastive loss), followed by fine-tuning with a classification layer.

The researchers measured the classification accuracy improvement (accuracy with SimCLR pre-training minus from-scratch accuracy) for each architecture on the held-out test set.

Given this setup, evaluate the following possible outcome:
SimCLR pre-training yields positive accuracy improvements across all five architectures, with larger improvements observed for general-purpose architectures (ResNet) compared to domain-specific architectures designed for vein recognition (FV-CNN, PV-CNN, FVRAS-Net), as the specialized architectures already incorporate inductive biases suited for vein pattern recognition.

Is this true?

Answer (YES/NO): NO